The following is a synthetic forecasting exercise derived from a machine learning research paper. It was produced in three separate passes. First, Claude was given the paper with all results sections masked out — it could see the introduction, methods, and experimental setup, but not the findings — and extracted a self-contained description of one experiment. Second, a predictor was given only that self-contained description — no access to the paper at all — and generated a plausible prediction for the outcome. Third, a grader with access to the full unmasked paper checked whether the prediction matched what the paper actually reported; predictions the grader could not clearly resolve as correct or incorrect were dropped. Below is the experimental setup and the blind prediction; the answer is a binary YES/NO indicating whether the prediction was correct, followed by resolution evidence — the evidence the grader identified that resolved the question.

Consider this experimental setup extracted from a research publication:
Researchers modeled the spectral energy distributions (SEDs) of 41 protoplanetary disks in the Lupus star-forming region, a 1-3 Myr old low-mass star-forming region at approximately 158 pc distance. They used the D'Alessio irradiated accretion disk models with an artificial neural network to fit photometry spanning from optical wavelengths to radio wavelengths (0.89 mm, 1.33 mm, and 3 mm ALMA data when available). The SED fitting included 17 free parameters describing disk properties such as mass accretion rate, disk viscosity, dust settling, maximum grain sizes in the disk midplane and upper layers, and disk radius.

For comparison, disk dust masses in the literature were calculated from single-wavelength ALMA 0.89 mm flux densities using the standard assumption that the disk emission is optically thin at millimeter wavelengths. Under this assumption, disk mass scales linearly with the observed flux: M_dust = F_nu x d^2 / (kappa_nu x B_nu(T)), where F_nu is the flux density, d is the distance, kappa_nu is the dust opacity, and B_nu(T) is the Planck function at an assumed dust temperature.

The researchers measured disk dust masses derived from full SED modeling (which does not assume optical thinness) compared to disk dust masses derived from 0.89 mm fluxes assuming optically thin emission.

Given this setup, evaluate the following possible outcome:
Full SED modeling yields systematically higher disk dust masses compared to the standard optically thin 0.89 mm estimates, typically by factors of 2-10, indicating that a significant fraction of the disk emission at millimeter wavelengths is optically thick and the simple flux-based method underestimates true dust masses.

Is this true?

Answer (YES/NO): NO